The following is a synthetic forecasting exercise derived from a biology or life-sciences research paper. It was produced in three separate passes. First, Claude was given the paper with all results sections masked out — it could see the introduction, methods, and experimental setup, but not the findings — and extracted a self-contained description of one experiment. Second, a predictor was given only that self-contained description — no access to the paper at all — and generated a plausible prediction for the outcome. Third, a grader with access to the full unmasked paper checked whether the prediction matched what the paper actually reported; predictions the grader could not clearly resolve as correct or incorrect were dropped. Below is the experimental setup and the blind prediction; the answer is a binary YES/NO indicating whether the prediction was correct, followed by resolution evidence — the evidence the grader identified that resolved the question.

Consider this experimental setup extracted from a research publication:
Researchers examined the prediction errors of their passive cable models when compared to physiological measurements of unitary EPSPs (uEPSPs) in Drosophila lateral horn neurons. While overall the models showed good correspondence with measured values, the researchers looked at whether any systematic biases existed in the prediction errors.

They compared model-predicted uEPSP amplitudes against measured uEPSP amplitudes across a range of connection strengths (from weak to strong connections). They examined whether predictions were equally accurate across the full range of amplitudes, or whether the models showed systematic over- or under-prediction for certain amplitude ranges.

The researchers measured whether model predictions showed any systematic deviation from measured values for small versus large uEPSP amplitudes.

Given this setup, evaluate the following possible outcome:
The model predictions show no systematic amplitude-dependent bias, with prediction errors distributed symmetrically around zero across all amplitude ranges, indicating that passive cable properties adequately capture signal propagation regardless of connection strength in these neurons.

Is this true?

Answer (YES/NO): NO